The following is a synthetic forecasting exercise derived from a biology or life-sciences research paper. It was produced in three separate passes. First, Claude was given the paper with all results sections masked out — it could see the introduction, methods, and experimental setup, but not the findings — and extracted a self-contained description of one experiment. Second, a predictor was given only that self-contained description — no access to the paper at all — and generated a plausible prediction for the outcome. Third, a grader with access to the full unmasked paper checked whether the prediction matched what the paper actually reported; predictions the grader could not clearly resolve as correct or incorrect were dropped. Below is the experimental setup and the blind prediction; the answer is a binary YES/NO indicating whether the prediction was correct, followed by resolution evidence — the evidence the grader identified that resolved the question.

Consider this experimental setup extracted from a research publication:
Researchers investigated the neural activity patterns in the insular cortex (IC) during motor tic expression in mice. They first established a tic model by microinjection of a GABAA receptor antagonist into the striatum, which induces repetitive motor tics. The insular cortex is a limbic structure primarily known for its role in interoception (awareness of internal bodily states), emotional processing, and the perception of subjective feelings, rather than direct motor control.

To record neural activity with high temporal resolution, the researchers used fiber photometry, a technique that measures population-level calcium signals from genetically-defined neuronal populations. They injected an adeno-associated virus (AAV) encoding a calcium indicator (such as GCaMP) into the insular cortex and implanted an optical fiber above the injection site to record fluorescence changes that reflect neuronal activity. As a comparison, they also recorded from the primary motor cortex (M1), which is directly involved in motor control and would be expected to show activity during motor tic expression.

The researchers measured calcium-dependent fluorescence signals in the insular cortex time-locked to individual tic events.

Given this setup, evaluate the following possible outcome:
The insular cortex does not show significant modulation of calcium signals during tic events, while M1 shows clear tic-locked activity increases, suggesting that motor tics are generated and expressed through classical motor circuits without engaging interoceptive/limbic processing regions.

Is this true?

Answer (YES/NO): NO